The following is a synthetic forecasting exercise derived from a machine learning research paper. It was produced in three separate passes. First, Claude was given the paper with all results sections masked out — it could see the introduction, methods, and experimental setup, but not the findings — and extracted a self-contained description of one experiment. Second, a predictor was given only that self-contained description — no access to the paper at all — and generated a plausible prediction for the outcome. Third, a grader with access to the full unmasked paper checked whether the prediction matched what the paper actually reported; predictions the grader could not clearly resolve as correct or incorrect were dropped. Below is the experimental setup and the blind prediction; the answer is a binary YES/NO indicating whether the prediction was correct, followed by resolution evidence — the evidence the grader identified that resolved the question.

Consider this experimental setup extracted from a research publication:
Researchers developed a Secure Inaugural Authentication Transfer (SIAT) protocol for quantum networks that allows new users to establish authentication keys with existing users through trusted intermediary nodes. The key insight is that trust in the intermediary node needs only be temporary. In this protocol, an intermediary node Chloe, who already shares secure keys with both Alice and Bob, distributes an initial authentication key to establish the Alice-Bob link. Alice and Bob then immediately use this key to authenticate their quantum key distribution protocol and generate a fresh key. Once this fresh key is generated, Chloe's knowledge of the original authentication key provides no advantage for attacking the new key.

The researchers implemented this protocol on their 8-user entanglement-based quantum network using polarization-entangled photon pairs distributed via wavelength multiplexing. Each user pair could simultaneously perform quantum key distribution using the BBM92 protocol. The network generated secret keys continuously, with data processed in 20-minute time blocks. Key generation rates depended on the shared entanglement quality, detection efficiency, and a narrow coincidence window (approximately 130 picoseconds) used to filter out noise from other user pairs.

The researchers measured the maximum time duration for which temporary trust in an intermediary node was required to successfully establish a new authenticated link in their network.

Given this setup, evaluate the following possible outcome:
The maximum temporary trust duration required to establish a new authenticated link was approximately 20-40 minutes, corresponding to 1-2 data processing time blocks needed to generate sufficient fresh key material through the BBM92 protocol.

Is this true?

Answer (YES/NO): YES